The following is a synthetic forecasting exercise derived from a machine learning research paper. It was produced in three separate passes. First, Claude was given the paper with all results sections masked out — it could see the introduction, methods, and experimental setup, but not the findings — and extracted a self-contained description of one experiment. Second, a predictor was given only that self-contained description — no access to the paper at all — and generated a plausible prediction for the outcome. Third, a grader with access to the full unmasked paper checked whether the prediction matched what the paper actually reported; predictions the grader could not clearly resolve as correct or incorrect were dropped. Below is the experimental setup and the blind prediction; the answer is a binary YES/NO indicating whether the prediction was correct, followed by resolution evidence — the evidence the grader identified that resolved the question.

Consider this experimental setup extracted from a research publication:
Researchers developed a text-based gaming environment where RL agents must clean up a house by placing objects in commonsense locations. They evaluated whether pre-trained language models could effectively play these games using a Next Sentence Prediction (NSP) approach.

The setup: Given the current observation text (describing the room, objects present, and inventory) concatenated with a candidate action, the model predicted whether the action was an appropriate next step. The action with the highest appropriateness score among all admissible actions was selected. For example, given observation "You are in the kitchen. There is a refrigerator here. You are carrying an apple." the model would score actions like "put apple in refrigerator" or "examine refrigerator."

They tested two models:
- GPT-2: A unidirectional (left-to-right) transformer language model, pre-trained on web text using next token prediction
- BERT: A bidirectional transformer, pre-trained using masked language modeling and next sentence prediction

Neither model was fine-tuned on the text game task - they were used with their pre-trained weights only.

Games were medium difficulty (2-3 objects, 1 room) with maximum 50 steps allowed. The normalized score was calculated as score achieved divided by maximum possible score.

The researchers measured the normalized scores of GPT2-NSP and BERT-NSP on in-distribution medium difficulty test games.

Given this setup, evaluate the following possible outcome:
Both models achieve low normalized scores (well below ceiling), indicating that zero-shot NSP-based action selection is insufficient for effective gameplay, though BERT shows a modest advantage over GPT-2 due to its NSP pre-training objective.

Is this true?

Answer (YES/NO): NO